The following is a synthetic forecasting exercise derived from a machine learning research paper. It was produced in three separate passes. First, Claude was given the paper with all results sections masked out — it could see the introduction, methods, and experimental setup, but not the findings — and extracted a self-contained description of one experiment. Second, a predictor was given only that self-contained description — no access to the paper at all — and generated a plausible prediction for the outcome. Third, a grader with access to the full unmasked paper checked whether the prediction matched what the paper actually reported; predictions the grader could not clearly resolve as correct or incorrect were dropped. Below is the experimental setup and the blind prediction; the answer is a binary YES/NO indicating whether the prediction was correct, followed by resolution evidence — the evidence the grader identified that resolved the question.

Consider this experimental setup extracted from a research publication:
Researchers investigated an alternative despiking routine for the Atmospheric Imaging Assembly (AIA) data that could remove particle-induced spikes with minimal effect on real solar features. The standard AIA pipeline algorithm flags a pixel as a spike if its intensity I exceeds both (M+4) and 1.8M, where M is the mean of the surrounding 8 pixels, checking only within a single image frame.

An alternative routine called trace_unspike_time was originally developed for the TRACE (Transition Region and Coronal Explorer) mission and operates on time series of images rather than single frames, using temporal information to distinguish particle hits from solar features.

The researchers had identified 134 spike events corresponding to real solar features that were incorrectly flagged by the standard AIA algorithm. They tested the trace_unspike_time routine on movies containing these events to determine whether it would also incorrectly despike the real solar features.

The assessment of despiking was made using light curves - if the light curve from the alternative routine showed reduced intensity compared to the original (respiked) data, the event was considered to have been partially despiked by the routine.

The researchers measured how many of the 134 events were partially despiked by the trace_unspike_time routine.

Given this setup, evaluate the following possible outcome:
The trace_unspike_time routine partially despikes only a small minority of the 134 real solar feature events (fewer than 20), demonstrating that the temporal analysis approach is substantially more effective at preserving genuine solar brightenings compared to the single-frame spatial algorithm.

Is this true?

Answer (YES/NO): NO